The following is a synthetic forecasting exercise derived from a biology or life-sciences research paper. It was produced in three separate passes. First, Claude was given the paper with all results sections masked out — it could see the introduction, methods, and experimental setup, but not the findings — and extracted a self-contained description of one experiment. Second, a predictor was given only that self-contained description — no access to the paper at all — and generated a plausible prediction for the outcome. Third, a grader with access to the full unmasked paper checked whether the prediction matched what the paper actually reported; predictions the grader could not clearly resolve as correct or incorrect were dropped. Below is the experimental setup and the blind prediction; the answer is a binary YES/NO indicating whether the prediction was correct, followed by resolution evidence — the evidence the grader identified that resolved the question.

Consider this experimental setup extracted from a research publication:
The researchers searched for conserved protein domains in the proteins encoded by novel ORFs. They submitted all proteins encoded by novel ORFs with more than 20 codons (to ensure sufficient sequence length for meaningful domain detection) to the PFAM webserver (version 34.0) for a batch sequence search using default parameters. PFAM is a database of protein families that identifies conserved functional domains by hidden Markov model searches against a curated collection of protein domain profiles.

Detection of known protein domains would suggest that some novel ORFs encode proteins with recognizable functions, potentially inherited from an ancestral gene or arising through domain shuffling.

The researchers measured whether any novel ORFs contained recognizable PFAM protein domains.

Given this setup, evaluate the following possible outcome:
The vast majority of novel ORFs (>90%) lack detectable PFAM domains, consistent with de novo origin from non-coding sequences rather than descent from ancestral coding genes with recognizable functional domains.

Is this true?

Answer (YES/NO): YES